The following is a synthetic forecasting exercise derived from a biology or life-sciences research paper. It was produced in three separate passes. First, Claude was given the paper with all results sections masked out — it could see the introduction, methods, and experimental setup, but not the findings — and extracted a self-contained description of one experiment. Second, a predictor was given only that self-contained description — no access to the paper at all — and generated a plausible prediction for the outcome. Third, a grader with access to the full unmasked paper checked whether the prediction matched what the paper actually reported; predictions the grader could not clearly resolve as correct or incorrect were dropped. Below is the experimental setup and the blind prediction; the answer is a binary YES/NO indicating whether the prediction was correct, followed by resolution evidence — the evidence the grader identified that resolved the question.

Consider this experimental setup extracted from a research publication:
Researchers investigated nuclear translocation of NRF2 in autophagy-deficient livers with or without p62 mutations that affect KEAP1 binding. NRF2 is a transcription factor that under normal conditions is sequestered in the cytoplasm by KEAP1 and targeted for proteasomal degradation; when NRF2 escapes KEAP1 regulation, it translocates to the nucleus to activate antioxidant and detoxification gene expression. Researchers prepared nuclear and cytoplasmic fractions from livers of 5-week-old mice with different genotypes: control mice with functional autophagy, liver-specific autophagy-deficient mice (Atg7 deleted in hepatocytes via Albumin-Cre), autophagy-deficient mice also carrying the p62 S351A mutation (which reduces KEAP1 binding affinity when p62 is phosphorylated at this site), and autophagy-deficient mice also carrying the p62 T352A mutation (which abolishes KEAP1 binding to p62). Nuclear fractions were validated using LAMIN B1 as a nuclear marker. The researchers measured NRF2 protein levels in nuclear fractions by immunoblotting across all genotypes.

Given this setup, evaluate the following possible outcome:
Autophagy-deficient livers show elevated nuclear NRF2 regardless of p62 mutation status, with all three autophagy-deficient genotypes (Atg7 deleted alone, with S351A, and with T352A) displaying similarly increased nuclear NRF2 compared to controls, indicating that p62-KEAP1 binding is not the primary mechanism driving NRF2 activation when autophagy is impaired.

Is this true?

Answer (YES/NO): NO